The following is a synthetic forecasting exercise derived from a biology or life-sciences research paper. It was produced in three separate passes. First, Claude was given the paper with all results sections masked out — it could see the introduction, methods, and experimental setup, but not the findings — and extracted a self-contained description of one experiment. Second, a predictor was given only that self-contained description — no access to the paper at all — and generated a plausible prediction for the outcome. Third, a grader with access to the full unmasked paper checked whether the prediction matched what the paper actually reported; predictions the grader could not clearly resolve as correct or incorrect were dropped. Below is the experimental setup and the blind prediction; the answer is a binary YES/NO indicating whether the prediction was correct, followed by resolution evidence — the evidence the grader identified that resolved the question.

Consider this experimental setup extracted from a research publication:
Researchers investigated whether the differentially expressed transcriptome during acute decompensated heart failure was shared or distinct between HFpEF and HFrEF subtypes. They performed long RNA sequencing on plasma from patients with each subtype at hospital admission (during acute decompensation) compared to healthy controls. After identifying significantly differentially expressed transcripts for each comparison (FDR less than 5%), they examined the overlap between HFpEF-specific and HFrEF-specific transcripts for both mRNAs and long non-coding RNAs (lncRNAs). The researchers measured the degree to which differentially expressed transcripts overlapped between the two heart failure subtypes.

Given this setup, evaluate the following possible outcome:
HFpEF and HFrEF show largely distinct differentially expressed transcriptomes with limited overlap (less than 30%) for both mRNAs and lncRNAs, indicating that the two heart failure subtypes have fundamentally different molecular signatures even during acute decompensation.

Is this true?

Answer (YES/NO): YES